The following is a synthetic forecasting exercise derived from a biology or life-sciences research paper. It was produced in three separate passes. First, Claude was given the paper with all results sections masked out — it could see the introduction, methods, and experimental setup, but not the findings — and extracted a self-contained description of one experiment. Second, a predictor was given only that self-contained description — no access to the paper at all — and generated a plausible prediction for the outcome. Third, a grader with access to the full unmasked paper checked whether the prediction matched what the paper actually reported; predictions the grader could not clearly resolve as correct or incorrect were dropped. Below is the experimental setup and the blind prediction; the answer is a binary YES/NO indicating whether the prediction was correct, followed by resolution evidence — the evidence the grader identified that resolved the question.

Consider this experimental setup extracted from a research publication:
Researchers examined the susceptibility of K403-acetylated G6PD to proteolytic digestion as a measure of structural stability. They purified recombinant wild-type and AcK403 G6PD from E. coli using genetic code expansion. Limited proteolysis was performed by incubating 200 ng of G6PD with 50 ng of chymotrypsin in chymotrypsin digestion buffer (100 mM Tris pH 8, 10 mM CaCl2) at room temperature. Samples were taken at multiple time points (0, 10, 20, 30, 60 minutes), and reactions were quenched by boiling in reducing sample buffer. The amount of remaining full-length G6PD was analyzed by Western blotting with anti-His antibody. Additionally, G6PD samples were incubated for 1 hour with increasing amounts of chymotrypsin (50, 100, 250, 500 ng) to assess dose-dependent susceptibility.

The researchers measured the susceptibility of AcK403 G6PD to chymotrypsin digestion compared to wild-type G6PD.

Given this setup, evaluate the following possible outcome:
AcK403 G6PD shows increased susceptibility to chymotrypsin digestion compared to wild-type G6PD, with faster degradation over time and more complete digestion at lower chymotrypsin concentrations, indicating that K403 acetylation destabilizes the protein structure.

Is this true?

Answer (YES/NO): YES